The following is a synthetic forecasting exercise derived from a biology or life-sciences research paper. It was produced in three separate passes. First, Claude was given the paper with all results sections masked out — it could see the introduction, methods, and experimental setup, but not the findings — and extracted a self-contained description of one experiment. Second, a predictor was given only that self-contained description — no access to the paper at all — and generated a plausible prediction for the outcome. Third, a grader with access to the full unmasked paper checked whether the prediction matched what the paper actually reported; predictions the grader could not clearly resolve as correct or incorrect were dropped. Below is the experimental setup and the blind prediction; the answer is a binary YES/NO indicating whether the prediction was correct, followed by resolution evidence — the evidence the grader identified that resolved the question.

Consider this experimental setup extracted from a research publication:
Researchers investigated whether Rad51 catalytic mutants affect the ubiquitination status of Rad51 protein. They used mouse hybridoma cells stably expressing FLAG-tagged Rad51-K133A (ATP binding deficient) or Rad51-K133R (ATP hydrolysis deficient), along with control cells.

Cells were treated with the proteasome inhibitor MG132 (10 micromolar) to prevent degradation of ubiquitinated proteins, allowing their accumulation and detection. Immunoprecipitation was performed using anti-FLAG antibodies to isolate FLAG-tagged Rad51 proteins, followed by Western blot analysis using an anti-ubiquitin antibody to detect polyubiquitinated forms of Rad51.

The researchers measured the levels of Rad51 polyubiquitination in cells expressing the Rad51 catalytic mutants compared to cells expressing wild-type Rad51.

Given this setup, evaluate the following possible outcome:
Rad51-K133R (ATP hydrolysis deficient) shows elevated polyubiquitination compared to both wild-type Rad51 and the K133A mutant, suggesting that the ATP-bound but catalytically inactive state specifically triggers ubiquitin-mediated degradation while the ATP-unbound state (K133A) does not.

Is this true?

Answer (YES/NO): NO